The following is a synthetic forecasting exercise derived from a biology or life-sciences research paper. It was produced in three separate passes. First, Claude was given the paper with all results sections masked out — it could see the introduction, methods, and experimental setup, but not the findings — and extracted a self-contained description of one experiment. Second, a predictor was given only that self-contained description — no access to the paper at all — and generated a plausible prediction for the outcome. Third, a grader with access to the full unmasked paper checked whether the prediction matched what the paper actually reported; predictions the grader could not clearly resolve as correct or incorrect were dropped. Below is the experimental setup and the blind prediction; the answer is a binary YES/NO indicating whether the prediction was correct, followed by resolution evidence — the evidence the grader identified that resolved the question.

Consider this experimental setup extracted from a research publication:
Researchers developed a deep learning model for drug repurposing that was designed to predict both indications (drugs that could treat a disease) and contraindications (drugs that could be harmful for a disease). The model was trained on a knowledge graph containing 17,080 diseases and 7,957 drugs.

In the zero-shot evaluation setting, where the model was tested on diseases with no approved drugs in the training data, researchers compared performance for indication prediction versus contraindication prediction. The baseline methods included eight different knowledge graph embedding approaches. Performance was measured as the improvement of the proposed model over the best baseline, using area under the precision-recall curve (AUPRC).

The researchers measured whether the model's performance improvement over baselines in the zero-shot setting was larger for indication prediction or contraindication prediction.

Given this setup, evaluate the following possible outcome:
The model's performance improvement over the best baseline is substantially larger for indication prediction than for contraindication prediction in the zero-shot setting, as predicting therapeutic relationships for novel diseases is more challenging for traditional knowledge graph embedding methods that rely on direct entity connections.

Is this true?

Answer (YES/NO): NO